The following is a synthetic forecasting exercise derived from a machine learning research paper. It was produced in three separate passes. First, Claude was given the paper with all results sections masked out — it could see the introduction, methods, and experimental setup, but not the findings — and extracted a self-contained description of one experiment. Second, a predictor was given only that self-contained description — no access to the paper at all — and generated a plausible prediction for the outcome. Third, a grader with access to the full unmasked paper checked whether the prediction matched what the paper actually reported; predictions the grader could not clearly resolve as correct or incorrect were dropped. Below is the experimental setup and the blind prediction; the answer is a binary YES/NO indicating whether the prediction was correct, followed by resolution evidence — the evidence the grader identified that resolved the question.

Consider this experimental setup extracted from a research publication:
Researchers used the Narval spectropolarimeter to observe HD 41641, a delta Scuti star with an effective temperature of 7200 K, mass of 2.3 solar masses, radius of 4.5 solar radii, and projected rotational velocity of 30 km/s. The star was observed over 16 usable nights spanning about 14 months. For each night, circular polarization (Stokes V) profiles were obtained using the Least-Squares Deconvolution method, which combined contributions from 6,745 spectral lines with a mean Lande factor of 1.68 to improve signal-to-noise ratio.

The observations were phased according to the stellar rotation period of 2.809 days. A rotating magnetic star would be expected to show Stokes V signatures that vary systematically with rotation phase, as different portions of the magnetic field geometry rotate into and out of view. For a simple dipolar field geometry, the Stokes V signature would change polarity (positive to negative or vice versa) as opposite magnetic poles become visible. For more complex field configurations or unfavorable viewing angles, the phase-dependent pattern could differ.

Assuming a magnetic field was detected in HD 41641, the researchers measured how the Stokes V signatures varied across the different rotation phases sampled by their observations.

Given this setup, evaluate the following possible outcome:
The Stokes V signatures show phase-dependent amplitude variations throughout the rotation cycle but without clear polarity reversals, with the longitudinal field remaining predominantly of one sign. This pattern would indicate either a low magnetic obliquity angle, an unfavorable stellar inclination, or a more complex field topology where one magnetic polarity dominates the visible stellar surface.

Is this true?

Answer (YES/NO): NO